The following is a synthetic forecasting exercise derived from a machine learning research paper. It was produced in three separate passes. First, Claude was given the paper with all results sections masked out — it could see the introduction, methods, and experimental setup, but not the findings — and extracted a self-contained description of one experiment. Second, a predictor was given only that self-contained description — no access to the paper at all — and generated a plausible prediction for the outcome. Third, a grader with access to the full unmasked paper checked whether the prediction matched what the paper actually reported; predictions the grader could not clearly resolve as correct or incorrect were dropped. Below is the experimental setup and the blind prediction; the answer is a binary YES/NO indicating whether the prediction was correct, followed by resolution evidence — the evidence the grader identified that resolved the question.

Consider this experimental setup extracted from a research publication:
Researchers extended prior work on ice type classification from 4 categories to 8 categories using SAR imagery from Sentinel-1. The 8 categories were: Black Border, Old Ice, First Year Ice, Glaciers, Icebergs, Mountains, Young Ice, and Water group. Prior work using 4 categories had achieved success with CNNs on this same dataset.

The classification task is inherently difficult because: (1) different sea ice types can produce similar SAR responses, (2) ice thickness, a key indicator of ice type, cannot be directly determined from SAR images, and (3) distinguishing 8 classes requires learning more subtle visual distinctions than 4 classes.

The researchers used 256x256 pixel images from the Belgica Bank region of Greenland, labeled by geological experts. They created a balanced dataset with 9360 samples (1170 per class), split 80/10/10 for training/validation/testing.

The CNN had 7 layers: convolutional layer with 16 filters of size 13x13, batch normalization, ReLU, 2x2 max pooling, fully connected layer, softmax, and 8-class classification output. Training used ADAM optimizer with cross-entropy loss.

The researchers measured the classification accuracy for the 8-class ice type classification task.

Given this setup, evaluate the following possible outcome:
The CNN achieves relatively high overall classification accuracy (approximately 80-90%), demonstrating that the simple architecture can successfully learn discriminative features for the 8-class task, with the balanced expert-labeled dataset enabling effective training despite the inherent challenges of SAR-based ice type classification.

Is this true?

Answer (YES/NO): NO